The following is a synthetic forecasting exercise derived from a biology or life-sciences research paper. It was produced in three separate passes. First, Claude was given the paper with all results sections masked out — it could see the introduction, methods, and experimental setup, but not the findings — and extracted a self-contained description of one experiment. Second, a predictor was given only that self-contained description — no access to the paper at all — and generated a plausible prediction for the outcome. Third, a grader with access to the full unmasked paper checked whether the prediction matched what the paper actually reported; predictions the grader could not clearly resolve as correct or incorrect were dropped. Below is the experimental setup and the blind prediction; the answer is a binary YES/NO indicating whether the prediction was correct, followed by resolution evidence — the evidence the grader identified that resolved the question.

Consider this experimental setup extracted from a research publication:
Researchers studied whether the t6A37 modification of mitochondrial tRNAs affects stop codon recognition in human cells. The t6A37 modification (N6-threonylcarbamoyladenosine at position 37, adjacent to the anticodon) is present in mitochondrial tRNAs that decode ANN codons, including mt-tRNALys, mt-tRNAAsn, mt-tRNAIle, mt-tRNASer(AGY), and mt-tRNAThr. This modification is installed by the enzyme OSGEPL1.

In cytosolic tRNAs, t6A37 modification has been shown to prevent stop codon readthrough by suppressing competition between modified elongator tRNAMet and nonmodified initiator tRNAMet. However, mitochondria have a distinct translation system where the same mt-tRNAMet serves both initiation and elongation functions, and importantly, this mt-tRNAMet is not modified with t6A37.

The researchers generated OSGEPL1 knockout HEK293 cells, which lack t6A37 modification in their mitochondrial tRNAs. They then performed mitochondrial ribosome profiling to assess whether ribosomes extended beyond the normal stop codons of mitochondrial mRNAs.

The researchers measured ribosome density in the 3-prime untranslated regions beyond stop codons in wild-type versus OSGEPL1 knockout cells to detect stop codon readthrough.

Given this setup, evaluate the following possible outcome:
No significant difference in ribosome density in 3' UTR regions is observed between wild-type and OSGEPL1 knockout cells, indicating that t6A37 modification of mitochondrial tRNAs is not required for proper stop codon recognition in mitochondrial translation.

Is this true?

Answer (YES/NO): YES